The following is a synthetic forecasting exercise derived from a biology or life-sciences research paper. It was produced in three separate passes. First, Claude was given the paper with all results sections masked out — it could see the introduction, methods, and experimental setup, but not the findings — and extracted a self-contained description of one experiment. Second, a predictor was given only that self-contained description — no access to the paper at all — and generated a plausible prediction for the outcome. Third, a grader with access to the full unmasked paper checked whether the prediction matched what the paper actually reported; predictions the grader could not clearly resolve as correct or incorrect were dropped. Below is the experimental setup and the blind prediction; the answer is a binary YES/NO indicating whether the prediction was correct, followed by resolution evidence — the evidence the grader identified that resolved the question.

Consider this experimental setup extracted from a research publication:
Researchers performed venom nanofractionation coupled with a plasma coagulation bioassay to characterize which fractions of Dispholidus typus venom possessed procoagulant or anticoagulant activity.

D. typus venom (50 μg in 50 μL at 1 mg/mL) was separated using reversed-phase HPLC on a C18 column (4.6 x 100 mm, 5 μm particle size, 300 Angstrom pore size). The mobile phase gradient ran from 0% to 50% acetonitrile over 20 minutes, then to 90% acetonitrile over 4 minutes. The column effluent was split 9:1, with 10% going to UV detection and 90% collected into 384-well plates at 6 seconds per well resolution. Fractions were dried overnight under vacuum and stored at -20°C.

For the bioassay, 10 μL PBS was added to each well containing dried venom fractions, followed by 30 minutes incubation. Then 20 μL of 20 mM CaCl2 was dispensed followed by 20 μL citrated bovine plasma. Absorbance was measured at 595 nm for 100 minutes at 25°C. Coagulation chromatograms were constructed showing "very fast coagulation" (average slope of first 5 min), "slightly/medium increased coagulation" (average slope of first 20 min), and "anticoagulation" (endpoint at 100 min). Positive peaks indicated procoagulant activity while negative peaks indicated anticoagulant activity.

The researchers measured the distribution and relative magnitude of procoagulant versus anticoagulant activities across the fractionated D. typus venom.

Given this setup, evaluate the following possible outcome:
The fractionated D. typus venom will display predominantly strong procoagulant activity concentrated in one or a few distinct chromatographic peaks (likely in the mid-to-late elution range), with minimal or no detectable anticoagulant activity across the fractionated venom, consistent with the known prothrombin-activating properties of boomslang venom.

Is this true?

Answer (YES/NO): YES